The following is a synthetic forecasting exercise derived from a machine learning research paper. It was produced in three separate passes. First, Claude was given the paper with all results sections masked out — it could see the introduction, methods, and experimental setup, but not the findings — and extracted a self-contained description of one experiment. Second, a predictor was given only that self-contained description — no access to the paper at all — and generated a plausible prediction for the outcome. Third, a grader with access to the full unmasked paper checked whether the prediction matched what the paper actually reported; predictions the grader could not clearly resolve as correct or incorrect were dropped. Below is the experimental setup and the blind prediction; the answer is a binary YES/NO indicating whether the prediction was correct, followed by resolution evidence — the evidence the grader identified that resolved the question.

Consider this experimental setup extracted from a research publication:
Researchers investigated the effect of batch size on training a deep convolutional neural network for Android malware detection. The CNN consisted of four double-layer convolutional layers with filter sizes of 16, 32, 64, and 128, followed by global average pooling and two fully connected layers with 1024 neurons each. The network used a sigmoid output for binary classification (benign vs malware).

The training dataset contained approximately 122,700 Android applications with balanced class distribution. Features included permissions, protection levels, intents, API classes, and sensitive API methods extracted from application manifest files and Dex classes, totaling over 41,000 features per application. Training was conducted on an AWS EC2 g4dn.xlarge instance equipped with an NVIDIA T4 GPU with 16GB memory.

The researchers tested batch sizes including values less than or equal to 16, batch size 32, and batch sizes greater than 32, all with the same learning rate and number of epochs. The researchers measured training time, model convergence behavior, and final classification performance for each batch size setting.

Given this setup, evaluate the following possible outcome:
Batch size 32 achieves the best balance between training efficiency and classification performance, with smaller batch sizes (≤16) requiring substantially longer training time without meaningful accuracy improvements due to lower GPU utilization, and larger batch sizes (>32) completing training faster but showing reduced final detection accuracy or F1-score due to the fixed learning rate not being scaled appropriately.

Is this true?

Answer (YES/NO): NO